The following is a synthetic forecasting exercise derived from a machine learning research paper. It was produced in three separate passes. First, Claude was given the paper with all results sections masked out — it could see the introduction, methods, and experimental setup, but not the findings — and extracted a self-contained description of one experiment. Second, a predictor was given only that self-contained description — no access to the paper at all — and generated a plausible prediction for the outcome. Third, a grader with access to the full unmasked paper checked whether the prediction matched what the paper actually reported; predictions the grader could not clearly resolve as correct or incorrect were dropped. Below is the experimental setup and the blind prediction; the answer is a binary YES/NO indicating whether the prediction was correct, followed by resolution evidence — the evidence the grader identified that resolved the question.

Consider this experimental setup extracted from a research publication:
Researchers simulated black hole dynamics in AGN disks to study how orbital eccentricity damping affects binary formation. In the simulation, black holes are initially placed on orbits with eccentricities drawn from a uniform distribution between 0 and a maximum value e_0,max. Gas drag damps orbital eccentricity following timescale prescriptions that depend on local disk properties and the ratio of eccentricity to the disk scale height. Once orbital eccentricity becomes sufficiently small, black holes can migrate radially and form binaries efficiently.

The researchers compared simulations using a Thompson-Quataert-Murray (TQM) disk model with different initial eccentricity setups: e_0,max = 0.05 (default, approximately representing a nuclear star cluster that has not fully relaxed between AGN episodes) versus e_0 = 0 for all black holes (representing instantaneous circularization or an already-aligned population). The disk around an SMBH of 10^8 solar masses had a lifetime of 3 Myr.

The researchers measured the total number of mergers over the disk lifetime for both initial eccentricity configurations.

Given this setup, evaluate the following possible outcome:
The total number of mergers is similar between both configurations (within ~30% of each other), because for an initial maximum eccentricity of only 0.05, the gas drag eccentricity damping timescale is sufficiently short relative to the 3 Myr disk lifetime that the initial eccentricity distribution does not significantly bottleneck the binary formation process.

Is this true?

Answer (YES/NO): NO